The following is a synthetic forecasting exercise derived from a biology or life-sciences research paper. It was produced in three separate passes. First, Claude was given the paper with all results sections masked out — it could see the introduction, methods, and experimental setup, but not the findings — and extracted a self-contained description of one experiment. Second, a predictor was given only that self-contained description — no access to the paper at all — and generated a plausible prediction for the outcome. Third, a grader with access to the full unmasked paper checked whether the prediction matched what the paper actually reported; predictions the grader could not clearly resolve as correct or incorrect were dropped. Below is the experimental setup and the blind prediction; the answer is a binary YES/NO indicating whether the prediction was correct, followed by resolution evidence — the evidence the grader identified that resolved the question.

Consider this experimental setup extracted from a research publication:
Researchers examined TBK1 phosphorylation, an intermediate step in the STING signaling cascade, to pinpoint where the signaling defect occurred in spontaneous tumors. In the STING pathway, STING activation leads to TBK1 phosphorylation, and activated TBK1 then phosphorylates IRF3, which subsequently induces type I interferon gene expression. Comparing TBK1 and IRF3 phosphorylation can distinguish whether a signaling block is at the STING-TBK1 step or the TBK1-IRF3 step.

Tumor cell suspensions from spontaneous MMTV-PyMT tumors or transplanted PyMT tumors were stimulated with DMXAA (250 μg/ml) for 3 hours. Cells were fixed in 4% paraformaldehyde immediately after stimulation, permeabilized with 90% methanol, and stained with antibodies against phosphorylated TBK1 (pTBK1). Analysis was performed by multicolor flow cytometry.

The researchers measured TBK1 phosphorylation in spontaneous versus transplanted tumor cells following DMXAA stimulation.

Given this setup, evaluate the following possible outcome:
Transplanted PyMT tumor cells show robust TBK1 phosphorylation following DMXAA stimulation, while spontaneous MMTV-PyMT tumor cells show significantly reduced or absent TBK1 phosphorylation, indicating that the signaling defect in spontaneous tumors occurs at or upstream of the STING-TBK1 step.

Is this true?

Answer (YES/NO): NO